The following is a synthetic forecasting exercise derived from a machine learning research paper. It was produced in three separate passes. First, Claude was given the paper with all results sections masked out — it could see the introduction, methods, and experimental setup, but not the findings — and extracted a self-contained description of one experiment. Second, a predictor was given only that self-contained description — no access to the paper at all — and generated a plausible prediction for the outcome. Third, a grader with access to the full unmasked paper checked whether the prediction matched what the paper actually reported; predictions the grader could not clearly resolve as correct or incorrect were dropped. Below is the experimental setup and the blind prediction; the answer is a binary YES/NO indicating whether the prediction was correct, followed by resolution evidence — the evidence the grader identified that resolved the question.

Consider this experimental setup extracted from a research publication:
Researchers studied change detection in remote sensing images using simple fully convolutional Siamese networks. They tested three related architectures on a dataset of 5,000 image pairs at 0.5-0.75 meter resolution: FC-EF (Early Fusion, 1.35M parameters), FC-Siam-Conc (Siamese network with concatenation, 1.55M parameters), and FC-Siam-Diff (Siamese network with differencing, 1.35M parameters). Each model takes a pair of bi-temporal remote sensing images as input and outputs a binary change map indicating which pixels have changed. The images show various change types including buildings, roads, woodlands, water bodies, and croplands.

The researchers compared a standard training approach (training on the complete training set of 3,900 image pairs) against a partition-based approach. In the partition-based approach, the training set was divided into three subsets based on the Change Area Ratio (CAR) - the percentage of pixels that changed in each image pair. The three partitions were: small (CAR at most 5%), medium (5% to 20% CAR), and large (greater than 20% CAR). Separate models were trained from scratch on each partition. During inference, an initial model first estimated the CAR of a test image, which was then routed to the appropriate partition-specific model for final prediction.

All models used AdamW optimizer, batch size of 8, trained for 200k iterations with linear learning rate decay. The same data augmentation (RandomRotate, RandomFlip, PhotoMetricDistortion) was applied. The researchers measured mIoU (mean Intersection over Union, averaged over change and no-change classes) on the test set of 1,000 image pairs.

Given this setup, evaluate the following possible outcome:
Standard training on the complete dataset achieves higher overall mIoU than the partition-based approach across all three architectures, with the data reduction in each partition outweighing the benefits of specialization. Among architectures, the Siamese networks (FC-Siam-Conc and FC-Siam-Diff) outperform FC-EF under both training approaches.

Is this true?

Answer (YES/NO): YES